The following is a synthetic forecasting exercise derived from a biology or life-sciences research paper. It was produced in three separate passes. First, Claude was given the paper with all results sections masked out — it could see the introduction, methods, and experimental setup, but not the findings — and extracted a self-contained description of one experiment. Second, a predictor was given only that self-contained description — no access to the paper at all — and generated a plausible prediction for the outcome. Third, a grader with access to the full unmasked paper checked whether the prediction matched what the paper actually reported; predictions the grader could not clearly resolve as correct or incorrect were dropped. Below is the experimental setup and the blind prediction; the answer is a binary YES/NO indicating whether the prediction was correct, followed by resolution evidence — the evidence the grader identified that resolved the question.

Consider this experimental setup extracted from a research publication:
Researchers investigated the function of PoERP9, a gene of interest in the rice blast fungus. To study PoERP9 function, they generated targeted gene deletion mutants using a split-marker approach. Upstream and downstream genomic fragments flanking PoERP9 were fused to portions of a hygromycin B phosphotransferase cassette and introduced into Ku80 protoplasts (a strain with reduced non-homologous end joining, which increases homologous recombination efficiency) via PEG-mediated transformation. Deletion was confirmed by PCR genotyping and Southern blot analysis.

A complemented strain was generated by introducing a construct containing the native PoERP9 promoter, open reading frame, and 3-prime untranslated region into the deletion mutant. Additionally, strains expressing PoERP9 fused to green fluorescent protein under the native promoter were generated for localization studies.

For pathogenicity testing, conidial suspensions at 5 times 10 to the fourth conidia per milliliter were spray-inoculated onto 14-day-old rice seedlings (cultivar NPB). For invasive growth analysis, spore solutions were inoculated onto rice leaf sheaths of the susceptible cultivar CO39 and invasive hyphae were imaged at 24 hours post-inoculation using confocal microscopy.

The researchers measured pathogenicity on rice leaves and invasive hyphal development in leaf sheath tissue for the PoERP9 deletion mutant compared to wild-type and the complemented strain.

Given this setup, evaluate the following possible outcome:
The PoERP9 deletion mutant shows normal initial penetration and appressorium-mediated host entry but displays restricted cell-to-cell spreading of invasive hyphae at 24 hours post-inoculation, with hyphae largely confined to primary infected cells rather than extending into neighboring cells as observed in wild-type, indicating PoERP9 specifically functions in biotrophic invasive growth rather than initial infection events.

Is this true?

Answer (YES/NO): NO